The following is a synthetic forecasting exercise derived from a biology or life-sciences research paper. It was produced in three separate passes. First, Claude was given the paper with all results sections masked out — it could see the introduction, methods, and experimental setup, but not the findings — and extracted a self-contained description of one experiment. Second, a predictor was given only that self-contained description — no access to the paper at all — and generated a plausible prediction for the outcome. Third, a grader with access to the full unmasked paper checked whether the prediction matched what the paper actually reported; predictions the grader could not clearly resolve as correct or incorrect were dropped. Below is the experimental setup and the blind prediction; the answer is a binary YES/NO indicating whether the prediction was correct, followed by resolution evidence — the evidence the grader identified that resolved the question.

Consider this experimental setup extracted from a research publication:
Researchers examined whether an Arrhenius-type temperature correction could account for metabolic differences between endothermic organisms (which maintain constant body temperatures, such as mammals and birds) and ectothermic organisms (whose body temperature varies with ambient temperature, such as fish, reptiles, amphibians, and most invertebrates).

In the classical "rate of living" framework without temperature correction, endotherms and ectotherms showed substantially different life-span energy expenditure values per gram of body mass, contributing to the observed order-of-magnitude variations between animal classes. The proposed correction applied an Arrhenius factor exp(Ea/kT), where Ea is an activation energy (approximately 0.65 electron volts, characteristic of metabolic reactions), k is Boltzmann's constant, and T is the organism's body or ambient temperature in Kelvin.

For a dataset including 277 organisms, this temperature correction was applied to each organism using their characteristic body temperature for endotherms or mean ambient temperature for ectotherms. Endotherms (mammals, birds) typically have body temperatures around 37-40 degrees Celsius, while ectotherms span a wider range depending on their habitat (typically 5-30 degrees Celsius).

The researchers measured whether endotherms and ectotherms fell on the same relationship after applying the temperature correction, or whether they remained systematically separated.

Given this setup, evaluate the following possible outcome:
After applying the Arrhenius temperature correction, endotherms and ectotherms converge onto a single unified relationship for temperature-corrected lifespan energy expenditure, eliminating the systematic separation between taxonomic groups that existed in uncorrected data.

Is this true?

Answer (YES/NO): YES